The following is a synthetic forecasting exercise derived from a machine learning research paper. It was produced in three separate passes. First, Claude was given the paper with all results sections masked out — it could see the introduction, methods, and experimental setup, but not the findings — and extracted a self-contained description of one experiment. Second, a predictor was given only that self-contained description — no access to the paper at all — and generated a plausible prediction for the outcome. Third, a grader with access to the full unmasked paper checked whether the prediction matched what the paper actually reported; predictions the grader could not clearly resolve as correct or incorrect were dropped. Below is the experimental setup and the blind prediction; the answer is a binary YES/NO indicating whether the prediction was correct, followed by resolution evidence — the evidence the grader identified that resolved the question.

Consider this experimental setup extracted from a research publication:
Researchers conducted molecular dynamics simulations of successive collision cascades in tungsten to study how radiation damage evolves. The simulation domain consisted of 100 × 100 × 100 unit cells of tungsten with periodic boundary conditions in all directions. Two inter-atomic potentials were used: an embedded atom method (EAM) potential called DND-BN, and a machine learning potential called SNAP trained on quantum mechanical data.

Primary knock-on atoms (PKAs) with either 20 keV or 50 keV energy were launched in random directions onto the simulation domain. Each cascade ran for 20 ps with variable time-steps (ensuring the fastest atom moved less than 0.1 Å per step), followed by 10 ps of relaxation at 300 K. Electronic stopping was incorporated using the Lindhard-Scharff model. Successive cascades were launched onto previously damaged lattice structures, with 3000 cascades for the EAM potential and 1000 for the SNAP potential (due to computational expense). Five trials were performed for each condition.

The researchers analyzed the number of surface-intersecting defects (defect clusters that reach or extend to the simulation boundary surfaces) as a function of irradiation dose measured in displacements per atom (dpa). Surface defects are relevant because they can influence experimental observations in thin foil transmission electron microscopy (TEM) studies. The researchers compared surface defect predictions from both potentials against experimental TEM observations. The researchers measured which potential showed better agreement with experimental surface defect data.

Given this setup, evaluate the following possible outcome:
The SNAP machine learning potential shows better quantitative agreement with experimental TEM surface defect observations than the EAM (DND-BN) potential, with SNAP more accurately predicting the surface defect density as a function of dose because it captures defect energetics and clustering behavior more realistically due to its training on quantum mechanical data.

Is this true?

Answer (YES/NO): YES